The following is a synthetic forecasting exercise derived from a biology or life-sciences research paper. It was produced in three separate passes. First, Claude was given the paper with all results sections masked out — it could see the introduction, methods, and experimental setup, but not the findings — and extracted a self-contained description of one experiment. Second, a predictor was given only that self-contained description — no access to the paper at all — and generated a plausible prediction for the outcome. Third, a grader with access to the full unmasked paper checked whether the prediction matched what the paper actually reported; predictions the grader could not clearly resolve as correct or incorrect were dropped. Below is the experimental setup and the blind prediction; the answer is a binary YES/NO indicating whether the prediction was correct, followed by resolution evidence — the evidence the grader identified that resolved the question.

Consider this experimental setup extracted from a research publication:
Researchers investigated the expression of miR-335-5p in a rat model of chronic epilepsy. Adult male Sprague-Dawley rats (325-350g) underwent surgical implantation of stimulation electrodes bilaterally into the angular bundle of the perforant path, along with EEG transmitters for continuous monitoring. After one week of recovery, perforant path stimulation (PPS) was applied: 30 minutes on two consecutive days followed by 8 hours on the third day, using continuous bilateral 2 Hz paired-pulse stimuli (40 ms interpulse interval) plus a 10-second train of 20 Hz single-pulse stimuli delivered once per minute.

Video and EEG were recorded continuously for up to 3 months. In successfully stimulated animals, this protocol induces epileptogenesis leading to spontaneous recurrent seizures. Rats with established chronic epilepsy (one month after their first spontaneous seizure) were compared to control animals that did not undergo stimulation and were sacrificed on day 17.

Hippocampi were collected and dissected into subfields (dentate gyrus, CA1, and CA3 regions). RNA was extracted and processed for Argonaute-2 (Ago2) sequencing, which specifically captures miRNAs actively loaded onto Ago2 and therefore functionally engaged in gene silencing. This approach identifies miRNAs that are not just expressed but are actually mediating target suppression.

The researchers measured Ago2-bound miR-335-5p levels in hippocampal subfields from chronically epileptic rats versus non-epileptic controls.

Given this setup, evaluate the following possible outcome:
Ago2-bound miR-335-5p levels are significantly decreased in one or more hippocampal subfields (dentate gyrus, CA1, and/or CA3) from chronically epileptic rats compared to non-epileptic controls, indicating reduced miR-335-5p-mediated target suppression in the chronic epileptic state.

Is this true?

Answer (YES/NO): YES